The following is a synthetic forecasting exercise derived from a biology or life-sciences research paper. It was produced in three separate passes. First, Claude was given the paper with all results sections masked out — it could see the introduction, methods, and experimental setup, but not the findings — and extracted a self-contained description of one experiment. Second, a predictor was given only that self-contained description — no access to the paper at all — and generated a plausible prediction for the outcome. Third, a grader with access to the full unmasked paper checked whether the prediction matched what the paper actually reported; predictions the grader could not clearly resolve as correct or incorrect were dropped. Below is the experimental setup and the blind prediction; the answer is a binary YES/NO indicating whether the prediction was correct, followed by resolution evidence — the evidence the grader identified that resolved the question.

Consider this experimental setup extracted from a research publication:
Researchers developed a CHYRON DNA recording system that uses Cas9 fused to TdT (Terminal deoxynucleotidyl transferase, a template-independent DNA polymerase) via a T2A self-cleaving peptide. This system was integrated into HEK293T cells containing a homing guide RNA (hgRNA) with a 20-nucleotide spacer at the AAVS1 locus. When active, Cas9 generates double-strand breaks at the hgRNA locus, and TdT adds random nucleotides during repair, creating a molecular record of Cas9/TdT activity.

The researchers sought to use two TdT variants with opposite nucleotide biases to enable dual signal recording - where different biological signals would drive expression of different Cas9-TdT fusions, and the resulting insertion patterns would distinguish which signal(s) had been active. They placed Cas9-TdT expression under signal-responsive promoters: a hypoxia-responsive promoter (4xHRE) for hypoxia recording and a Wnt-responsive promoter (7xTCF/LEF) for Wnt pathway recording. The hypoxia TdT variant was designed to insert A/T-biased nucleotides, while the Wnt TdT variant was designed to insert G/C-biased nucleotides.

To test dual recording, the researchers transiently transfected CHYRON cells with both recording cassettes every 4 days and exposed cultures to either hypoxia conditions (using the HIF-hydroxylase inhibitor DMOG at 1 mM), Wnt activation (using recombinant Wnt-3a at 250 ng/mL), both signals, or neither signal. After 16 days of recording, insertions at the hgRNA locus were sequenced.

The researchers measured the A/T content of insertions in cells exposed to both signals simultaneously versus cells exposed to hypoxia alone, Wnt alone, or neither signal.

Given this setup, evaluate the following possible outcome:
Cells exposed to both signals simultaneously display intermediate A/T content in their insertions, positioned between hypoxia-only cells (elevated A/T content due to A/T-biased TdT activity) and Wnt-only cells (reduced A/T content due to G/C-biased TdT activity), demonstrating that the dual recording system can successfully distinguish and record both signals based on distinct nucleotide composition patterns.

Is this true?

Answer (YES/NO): NO